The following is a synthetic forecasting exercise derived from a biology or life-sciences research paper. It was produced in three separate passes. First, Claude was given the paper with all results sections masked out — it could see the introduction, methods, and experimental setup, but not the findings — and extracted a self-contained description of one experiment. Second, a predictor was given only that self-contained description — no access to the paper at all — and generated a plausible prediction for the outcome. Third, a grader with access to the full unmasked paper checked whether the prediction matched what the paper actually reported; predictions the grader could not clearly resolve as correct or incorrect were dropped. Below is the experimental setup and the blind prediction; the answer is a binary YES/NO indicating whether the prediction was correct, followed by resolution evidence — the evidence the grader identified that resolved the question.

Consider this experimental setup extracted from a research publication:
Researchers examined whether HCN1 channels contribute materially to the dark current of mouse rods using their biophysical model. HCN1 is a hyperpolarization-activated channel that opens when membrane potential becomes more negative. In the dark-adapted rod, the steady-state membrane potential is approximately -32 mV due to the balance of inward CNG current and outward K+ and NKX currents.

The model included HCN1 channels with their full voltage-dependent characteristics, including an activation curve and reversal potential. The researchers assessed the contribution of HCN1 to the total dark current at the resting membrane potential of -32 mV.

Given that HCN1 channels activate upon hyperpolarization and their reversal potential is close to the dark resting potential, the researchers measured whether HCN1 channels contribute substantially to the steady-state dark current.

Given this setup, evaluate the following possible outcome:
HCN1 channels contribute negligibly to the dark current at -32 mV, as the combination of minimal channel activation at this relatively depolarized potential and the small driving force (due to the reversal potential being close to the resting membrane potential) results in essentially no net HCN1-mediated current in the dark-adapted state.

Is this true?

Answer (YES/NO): YES